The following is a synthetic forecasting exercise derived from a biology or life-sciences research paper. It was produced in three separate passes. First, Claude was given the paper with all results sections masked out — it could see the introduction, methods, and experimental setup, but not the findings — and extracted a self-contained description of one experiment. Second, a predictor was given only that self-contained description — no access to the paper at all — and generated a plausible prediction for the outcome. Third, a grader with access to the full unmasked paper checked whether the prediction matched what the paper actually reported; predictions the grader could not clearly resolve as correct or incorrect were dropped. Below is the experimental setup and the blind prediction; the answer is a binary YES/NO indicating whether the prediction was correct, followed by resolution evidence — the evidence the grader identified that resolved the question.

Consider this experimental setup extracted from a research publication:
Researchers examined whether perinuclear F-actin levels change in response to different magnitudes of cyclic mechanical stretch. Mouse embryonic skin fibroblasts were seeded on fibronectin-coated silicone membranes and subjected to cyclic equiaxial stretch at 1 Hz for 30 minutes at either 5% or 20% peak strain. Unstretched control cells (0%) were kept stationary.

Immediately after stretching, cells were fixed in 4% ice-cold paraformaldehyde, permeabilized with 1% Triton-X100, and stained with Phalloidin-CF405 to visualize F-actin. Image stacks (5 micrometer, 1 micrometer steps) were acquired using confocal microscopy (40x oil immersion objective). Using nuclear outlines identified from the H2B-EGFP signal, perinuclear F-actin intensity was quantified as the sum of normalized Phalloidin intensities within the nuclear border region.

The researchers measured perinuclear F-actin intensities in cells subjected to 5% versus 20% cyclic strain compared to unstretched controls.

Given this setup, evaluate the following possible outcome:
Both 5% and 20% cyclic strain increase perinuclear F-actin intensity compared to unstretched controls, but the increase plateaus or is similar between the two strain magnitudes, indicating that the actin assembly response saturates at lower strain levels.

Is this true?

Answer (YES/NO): NO